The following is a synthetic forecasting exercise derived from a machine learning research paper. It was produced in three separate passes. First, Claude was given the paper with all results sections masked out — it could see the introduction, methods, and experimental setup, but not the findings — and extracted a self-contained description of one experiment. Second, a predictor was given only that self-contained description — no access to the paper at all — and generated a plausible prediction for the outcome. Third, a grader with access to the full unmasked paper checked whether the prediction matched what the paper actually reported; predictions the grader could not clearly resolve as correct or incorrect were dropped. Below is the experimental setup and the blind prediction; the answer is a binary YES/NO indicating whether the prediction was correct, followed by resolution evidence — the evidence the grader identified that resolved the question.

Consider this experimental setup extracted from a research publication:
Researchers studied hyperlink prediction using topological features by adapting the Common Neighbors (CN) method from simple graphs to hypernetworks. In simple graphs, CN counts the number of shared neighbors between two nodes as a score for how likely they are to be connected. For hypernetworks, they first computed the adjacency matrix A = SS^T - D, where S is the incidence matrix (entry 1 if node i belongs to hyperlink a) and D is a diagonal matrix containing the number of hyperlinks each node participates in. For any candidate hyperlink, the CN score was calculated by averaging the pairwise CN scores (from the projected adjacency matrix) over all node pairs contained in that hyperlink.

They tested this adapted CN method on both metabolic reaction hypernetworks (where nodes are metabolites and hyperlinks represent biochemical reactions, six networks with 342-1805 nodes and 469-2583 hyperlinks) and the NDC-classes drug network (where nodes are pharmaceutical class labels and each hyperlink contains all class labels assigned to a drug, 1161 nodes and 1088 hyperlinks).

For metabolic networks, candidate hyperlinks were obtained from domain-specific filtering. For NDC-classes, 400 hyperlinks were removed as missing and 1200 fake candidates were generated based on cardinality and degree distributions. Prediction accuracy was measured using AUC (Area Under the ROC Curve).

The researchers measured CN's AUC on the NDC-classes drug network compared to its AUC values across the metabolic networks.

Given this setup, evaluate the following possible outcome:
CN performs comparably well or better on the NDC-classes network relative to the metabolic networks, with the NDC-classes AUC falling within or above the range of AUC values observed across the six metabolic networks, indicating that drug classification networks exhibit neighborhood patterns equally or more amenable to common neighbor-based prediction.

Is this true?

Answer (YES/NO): YES